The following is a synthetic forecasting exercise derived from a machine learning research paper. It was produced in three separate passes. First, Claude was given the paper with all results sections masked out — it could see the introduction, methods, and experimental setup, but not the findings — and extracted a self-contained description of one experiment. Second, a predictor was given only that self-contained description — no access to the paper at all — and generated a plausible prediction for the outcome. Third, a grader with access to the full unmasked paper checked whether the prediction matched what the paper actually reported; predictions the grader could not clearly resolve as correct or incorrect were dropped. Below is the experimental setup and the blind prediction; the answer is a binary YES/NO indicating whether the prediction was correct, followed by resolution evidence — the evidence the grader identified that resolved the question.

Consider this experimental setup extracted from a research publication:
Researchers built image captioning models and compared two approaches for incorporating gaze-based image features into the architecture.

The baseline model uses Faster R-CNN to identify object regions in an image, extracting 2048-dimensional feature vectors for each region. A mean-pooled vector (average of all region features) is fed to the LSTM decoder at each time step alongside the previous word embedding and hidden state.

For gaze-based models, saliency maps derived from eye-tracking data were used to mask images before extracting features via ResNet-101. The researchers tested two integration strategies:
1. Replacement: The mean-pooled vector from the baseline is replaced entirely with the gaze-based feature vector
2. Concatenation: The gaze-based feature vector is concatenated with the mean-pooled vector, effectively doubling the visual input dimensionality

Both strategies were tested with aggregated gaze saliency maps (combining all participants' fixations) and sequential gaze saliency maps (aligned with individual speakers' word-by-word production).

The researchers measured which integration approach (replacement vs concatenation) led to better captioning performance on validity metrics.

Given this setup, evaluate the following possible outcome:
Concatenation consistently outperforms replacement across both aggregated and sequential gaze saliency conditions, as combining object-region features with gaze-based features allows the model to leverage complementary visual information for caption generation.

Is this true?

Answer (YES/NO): NO